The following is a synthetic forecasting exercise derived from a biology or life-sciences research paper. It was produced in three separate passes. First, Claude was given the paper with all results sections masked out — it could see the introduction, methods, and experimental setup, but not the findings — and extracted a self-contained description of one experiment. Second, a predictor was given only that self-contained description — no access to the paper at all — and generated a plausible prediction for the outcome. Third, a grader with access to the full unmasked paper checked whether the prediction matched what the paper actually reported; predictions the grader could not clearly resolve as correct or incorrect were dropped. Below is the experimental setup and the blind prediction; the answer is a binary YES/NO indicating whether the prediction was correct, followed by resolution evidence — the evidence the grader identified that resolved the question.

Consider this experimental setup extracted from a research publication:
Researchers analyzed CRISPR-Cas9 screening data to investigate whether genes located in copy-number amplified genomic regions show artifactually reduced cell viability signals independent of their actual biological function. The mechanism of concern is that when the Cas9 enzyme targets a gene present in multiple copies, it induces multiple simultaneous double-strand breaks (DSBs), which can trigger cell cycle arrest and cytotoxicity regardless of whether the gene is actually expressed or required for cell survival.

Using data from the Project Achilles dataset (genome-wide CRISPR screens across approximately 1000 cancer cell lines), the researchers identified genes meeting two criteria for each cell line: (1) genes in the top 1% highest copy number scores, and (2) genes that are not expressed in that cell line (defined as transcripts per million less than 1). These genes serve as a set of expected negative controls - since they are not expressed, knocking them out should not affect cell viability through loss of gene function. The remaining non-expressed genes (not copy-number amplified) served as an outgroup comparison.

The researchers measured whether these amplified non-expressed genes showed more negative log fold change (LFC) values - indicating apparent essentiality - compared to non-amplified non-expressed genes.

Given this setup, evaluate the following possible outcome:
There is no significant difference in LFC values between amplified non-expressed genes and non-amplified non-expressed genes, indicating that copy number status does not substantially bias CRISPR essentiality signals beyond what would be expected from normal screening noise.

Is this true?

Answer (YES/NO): NO